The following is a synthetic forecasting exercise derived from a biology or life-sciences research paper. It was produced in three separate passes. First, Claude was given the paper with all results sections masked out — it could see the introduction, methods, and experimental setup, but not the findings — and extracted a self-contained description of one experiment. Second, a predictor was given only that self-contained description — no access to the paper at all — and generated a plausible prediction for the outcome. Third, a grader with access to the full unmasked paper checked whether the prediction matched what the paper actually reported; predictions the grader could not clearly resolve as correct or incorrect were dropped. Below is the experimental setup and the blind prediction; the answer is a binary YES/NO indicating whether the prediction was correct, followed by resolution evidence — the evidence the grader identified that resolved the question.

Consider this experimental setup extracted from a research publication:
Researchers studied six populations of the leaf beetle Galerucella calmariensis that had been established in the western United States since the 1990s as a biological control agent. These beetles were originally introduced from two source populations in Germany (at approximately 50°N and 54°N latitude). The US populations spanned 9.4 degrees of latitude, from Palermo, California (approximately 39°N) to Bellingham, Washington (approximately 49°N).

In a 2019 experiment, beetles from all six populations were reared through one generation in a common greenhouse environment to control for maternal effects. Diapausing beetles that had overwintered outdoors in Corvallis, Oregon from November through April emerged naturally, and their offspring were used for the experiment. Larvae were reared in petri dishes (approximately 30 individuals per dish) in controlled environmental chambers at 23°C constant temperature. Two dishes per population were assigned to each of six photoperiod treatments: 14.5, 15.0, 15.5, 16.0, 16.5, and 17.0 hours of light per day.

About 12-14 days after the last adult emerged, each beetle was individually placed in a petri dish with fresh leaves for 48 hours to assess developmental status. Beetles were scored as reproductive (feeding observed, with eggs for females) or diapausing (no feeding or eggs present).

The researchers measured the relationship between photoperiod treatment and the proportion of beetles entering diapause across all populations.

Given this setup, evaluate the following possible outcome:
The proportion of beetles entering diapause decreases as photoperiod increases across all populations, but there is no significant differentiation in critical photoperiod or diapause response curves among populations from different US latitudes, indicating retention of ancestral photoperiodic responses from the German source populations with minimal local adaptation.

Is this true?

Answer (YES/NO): NO